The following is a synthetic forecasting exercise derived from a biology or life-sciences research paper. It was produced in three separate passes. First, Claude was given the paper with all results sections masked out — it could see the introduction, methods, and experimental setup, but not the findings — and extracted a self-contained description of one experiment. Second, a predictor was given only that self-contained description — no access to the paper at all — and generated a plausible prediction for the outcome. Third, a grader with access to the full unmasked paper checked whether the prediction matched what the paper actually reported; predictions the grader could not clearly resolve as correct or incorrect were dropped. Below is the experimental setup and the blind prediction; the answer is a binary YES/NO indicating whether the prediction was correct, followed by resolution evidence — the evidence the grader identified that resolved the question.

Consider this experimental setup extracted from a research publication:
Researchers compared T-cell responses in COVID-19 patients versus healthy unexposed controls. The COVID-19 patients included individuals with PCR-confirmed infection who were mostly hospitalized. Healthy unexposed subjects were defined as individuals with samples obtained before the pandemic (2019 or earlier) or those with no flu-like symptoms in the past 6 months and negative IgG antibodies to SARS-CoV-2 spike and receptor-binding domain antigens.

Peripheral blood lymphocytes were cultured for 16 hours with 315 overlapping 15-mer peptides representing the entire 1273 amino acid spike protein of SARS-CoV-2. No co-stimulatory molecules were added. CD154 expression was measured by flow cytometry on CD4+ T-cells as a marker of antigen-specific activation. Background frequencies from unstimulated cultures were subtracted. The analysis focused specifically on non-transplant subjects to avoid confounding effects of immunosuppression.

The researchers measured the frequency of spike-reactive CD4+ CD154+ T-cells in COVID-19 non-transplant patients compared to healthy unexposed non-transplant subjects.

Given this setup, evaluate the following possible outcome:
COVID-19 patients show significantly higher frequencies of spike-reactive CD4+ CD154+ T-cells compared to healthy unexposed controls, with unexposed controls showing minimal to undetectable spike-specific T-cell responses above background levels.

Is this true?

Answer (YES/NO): NO